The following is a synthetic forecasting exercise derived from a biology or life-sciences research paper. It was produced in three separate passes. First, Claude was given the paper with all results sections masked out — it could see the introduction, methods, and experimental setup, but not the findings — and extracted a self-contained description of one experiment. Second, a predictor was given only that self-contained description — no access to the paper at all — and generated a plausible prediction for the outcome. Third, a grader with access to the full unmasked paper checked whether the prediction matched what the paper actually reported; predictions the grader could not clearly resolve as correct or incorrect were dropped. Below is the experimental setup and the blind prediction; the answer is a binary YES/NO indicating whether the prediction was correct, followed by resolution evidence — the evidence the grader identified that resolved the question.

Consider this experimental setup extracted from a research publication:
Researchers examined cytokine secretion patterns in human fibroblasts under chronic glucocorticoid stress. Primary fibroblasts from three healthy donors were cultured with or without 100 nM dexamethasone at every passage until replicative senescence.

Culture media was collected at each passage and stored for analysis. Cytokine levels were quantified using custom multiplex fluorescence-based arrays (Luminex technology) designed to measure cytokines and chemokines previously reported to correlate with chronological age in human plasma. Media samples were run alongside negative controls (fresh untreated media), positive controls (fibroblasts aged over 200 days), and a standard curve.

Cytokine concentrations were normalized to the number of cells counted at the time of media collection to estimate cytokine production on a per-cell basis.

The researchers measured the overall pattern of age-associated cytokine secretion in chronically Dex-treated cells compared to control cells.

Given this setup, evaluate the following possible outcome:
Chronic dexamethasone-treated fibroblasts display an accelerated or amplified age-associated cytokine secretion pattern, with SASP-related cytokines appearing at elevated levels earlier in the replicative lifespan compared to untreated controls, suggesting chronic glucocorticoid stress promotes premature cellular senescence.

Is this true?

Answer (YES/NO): NO